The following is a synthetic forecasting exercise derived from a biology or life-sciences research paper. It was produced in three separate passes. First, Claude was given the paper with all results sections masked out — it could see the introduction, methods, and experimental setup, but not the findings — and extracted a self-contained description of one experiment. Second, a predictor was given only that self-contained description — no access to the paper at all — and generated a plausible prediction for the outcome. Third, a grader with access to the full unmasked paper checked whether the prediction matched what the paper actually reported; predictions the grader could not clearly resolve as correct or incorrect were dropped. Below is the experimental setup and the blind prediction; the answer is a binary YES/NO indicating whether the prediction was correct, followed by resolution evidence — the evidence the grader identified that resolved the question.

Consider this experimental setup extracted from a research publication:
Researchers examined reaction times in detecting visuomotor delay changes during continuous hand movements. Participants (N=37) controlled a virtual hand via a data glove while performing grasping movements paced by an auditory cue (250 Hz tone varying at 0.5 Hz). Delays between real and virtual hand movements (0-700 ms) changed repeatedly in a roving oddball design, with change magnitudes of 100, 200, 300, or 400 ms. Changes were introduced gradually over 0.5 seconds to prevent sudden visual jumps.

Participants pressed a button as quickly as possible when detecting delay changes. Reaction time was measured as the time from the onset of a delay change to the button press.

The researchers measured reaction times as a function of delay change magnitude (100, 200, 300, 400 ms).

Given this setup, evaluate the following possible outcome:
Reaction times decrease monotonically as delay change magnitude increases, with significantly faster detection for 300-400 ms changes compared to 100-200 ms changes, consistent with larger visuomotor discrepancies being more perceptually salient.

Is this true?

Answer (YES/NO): NO